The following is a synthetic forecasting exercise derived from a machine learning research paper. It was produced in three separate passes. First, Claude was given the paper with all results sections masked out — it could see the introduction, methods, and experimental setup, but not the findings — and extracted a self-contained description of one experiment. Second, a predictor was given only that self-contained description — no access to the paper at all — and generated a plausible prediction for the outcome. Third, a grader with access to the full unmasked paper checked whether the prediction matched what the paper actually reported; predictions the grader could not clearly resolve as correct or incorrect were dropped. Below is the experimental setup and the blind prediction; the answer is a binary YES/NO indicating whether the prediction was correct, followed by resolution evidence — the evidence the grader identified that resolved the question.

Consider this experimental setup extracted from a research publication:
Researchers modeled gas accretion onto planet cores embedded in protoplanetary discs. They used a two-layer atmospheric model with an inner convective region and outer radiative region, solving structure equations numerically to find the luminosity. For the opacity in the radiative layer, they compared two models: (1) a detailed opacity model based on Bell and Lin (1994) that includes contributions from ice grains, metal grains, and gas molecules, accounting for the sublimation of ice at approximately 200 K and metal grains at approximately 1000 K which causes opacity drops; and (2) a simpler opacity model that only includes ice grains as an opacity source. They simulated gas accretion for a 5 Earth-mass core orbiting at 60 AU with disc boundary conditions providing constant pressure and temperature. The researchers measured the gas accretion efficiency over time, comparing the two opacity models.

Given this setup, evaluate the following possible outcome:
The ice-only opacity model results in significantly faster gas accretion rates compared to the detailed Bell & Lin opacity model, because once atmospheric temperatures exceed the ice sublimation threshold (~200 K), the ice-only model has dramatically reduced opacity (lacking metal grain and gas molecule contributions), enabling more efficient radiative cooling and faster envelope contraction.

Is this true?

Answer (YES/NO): NO